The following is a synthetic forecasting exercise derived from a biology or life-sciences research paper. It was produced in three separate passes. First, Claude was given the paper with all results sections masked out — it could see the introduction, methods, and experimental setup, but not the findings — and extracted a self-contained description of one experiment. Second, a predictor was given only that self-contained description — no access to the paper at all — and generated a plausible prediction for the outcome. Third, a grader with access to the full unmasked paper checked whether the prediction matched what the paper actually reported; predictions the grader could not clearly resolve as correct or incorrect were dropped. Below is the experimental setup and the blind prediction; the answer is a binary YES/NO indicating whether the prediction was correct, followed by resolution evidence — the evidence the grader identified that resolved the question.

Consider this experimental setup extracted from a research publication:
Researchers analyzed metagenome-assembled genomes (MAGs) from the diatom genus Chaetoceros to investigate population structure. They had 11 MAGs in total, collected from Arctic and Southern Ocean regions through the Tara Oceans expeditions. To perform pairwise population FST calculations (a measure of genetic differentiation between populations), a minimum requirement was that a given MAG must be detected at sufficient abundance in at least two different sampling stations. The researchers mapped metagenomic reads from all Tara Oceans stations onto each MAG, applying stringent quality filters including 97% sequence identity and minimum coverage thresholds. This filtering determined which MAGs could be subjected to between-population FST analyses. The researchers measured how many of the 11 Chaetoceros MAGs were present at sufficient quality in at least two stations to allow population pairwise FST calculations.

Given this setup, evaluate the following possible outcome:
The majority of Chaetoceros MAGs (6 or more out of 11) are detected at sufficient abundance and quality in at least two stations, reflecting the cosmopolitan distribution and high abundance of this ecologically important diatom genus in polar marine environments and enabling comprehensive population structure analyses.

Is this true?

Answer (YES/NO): NO